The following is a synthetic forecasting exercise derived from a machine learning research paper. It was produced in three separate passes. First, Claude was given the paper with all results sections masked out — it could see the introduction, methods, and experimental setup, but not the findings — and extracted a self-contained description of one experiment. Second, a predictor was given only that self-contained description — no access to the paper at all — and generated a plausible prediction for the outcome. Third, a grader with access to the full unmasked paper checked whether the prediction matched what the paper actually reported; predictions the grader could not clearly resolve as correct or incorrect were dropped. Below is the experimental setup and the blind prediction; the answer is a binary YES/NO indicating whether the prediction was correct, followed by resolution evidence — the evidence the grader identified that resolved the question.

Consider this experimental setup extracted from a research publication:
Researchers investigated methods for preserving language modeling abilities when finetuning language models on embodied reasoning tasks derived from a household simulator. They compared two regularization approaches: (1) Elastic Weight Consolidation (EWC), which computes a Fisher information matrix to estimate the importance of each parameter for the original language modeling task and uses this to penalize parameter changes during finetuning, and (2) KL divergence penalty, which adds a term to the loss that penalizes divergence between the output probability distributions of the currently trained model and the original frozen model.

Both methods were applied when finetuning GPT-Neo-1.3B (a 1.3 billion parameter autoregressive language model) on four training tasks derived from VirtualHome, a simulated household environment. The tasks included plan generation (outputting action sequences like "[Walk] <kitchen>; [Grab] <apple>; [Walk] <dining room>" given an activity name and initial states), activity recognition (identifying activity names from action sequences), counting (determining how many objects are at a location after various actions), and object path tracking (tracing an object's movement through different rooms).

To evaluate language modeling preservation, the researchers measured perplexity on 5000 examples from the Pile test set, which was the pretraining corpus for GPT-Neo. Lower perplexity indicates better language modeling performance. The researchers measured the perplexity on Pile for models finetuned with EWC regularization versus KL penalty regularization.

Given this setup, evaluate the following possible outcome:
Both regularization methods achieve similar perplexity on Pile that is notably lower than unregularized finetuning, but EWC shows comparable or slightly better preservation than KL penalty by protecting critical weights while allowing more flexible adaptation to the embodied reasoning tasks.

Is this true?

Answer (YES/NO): NO